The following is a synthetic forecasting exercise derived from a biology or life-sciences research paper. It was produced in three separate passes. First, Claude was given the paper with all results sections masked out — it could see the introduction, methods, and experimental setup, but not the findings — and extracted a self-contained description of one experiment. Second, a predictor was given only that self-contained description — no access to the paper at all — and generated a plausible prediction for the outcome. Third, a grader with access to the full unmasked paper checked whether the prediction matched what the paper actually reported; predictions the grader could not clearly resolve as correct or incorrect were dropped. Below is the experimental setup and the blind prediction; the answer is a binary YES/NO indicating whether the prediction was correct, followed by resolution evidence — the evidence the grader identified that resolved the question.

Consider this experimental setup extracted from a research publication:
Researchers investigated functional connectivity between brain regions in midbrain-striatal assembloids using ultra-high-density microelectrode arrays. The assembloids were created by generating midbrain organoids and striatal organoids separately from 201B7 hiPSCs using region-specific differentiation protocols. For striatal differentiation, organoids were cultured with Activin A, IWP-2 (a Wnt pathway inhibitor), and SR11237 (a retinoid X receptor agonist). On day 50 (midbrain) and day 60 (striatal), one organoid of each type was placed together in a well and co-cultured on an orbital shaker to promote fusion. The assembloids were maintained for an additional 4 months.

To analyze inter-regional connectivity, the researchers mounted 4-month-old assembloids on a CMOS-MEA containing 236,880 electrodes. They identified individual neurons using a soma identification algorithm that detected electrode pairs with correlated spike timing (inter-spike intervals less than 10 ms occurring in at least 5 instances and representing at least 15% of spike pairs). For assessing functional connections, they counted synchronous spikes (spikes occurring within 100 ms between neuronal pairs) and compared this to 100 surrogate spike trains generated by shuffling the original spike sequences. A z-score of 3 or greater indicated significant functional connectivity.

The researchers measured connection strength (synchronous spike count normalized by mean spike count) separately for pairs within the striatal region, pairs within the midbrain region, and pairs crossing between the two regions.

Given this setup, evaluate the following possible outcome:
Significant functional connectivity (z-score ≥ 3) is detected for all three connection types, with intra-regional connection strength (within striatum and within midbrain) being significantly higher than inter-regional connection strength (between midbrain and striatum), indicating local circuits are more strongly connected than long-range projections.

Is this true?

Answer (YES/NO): NO